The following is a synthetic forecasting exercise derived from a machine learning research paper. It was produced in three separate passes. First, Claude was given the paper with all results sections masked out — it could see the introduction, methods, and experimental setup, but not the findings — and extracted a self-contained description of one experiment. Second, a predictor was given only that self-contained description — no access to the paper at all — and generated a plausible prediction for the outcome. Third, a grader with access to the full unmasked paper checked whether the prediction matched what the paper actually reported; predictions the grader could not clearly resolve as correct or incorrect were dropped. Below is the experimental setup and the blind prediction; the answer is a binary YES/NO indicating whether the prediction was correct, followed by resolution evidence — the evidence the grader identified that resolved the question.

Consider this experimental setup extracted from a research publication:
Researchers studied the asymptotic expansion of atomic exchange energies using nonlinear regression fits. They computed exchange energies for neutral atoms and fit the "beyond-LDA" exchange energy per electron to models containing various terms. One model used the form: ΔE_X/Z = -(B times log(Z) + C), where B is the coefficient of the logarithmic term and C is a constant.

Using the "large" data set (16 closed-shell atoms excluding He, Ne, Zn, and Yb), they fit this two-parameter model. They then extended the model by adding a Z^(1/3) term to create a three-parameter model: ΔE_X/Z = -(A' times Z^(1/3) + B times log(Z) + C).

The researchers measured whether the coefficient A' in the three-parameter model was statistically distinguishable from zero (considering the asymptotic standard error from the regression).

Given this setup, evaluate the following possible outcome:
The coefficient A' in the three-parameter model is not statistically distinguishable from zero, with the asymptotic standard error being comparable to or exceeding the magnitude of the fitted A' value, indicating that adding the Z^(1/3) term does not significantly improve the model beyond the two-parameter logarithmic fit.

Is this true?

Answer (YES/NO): YES